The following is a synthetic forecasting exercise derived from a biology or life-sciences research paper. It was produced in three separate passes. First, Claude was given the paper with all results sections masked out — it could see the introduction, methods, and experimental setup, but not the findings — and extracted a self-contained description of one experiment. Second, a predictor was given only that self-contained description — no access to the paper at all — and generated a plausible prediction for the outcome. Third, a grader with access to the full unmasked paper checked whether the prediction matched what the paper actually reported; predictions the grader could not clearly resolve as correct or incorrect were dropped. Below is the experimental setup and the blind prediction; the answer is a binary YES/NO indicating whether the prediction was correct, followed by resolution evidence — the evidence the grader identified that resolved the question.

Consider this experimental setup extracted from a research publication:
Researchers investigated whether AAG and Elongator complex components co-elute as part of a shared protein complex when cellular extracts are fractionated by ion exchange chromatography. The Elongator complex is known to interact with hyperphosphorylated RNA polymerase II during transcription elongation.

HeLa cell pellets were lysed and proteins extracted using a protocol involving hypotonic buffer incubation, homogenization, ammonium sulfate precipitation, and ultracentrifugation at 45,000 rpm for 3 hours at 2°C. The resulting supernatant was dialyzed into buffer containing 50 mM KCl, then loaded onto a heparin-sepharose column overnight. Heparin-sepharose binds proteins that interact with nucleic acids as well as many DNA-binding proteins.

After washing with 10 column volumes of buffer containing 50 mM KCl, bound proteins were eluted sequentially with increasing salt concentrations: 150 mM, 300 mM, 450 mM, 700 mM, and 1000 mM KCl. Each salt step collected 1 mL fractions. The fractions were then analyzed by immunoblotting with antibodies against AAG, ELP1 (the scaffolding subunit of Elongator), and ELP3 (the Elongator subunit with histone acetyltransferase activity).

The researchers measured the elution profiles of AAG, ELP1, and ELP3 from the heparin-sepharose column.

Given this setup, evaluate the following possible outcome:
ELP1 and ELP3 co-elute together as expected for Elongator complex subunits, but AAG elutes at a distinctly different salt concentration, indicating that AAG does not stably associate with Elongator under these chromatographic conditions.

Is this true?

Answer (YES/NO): NO